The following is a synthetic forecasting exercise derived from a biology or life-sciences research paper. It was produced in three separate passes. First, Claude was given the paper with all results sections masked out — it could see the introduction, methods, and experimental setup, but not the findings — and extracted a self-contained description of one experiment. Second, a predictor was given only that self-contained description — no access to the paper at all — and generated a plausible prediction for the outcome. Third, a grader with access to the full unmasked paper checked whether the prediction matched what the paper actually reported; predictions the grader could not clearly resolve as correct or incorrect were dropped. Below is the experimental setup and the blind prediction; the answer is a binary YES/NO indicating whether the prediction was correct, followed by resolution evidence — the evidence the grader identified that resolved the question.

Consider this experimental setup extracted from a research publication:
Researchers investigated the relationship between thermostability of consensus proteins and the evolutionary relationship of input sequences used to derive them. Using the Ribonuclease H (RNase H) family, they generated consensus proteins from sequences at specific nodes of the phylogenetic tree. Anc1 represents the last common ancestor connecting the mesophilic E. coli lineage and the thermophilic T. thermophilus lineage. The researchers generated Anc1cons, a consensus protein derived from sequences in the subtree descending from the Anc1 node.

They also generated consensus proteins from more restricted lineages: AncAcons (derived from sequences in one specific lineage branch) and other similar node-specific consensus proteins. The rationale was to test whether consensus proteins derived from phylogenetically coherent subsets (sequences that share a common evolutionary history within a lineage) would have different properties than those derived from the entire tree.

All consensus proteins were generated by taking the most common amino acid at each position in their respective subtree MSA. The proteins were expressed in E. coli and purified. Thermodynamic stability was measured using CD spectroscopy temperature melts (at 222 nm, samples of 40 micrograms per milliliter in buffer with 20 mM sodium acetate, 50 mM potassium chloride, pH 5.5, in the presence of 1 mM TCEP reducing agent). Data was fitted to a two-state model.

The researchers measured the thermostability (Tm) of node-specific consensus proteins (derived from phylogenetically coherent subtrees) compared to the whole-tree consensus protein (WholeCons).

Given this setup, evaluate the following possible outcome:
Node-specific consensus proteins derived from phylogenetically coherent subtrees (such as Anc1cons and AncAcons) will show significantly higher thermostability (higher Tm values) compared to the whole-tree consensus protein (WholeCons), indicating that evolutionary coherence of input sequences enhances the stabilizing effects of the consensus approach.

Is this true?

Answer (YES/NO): NO